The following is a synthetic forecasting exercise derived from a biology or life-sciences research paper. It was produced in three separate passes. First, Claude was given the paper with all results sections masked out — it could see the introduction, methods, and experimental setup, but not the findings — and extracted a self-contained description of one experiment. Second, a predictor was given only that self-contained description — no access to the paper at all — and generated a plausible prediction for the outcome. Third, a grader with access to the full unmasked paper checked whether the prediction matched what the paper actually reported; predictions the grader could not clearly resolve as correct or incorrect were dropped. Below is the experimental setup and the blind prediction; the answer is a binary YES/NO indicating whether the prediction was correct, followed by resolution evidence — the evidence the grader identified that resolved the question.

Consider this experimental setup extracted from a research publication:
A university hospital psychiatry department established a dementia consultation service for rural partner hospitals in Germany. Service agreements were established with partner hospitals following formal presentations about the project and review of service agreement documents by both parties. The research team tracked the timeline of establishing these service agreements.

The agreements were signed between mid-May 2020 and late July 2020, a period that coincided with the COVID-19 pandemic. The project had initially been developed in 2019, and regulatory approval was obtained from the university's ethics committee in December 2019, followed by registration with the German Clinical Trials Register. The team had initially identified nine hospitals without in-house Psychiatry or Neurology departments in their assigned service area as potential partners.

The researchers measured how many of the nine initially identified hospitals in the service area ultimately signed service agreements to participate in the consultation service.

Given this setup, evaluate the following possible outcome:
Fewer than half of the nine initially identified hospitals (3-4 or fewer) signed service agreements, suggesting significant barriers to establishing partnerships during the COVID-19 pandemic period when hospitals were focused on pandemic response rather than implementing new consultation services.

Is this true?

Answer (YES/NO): NO